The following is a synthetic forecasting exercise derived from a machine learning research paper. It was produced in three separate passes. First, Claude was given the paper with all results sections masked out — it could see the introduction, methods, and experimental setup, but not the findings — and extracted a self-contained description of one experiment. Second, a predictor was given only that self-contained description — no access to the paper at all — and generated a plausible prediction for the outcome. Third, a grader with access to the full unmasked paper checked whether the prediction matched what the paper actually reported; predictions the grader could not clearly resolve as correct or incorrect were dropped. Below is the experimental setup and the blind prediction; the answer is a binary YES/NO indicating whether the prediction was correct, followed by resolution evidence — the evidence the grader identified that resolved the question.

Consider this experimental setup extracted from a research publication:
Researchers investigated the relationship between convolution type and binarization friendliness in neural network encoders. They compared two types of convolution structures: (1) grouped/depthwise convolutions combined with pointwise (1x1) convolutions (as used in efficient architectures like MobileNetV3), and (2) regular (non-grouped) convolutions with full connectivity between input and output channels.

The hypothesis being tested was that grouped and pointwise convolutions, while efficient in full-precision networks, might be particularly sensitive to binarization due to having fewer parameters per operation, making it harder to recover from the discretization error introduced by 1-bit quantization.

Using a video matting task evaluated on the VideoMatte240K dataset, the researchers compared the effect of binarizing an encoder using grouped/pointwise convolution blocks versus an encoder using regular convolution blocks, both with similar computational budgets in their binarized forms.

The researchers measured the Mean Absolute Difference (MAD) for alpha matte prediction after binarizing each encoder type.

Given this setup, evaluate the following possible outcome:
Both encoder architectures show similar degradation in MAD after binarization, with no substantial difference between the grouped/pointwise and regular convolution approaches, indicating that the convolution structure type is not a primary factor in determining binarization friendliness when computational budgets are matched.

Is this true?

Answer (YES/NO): NO